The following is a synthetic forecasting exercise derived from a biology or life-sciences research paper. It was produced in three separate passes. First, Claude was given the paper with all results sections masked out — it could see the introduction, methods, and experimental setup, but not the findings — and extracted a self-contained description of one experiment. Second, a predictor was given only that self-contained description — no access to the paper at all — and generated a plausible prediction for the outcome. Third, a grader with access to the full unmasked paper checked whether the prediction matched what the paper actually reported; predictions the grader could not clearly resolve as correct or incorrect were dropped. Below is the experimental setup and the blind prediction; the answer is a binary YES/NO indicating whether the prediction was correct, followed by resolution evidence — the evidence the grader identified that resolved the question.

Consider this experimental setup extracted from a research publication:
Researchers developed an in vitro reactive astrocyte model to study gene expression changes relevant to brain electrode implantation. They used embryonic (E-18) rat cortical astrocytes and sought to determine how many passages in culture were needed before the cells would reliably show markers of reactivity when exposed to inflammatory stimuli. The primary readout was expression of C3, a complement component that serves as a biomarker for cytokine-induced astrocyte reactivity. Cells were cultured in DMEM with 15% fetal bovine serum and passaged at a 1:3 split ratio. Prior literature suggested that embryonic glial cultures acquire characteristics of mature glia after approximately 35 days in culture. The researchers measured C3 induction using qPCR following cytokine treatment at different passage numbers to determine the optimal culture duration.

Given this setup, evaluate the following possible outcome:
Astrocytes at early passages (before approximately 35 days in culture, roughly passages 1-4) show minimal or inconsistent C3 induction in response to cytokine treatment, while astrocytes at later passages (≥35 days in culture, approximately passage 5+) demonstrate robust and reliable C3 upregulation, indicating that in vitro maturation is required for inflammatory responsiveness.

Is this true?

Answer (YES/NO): NO